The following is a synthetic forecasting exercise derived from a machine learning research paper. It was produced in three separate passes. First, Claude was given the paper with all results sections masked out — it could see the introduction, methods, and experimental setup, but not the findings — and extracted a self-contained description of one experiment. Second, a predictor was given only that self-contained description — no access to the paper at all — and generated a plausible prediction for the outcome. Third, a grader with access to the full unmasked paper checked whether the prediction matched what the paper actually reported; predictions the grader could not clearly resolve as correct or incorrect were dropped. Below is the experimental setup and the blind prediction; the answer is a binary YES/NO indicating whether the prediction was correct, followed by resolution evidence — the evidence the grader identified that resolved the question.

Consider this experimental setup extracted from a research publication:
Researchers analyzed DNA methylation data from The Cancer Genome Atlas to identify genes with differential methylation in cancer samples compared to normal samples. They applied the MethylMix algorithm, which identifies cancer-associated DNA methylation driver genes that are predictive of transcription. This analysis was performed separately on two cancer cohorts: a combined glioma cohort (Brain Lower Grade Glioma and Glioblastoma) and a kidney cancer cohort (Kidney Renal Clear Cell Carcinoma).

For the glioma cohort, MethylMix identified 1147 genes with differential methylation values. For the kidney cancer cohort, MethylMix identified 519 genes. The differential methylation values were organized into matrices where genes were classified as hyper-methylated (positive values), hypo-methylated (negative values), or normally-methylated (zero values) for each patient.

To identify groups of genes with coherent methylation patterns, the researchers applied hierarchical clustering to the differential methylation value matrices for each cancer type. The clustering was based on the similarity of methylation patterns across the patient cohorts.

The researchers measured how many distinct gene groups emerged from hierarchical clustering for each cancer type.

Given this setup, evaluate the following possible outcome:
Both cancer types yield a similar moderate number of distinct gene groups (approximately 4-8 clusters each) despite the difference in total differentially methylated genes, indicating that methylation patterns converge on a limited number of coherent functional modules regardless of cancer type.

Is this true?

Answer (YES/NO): NO